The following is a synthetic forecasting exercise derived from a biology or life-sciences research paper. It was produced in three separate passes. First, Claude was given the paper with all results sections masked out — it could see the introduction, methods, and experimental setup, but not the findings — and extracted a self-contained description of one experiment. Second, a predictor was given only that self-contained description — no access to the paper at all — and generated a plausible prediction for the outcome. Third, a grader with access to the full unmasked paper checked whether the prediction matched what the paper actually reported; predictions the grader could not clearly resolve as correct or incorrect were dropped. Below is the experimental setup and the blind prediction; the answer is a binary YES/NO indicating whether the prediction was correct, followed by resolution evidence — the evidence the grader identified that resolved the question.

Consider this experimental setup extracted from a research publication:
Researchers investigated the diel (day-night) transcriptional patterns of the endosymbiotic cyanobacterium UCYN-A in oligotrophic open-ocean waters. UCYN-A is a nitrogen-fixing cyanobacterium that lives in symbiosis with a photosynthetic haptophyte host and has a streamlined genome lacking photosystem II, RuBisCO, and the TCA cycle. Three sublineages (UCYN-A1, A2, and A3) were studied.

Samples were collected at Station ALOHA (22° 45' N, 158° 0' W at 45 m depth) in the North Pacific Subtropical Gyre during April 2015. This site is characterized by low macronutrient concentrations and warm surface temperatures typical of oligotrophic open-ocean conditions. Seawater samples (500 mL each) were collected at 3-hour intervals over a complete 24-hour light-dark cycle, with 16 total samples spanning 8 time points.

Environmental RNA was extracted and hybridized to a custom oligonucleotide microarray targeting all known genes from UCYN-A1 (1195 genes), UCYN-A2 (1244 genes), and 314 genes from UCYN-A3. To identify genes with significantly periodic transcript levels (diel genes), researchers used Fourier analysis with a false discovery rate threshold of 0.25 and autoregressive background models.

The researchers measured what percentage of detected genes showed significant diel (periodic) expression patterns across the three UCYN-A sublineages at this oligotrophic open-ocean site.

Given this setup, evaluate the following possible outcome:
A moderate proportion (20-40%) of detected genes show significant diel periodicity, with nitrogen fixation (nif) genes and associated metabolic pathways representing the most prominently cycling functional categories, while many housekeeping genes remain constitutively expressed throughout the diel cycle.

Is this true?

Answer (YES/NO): NO